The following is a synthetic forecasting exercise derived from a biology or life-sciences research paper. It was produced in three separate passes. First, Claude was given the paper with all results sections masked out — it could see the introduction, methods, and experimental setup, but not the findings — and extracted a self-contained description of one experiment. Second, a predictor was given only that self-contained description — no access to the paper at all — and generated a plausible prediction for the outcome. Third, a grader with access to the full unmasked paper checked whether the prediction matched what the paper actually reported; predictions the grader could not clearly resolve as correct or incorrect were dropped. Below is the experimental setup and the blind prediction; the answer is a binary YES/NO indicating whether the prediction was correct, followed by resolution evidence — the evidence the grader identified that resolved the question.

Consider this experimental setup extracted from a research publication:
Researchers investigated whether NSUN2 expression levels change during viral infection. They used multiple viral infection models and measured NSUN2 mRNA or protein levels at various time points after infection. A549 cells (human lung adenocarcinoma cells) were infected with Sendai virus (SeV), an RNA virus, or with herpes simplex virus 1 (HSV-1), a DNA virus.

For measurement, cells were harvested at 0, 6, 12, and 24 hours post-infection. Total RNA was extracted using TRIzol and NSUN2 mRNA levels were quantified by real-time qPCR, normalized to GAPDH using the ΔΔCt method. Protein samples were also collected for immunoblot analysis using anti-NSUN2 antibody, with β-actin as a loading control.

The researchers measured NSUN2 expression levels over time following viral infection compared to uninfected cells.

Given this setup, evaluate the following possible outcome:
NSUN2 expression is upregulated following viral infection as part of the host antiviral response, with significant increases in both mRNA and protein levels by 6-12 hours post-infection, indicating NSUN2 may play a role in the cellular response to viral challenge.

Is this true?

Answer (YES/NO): NO